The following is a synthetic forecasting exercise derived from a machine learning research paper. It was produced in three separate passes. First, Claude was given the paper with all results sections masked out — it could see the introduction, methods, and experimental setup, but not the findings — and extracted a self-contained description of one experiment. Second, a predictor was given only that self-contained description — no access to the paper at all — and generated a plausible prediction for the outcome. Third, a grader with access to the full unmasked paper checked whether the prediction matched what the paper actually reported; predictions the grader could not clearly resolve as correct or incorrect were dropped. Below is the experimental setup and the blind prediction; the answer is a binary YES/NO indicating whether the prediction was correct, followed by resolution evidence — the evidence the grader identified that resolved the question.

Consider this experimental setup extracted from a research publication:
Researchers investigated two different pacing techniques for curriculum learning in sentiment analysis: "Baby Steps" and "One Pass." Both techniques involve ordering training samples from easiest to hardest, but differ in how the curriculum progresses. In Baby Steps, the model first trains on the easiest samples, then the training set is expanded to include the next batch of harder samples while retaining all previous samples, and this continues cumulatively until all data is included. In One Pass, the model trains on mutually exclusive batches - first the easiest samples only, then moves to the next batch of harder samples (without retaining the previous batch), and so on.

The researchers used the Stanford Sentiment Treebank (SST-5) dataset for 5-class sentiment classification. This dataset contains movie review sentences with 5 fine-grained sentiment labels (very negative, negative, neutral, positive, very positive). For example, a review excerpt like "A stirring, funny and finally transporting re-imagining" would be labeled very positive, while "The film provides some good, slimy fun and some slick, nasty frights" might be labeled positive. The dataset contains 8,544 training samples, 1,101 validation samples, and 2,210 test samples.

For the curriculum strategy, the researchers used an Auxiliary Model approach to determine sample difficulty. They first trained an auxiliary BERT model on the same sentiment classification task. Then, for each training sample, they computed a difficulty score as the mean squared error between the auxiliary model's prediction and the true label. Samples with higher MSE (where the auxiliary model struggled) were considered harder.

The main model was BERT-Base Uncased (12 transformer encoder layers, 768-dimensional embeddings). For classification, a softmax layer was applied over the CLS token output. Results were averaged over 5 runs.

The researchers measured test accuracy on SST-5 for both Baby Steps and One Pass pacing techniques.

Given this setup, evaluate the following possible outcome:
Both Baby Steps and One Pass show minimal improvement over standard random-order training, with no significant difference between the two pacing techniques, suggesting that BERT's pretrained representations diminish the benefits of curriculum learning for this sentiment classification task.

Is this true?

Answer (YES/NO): NO